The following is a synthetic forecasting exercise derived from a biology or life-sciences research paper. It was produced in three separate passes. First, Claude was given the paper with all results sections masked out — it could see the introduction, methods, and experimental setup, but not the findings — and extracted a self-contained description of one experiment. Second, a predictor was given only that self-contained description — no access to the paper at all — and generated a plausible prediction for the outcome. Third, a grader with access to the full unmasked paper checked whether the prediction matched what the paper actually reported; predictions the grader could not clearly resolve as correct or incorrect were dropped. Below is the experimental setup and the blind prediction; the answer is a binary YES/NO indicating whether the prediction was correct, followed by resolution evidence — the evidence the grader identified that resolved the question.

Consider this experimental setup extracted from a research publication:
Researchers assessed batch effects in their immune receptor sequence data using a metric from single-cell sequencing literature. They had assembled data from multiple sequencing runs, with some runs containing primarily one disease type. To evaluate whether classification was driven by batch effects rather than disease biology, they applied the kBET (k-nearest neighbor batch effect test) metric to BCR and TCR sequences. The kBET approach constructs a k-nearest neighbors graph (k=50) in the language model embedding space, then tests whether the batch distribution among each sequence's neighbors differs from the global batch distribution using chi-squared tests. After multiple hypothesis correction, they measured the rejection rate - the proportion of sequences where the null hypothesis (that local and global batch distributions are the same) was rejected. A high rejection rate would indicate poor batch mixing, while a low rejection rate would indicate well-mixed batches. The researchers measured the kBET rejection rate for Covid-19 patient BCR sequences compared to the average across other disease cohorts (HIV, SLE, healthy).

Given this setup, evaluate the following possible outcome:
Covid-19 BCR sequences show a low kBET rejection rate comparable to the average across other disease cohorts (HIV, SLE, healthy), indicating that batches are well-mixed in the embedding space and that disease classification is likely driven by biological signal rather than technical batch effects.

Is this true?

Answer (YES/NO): NO